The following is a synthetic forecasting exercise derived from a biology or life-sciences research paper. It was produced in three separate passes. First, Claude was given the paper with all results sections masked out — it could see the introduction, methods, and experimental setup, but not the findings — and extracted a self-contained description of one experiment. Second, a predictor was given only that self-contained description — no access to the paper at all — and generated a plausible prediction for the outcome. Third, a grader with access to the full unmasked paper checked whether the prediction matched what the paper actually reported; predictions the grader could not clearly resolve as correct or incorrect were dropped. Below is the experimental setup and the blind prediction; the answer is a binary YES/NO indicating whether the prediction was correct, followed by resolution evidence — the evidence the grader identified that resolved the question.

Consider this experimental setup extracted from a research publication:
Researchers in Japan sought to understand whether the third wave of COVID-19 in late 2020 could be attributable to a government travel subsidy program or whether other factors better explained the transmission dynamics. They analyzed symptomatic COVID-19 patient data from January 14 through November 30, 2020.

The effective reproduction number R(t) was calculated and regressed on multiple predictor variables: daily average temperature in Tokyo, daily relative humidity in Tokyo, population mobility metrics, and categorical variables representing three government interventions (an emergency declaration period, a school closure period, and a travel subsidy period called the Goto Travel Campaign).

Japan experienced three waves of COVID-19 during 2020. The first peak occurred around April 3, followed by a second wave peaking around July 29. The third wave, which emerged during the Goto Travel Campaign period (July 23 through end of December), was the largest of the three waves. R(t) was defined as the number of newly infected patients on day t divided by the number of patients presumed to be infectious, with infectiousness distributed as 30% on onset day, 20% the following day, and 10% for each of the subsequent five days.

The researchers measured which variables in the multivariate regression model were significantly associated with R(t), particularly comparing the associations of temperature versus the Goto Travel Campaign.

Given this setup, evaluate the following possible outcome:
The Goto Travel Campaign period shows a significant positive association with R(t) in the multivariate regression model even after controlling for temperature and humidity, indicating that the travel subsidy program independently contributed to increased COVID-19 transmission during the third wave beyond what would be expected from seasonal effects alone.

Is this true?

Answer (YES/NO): NO